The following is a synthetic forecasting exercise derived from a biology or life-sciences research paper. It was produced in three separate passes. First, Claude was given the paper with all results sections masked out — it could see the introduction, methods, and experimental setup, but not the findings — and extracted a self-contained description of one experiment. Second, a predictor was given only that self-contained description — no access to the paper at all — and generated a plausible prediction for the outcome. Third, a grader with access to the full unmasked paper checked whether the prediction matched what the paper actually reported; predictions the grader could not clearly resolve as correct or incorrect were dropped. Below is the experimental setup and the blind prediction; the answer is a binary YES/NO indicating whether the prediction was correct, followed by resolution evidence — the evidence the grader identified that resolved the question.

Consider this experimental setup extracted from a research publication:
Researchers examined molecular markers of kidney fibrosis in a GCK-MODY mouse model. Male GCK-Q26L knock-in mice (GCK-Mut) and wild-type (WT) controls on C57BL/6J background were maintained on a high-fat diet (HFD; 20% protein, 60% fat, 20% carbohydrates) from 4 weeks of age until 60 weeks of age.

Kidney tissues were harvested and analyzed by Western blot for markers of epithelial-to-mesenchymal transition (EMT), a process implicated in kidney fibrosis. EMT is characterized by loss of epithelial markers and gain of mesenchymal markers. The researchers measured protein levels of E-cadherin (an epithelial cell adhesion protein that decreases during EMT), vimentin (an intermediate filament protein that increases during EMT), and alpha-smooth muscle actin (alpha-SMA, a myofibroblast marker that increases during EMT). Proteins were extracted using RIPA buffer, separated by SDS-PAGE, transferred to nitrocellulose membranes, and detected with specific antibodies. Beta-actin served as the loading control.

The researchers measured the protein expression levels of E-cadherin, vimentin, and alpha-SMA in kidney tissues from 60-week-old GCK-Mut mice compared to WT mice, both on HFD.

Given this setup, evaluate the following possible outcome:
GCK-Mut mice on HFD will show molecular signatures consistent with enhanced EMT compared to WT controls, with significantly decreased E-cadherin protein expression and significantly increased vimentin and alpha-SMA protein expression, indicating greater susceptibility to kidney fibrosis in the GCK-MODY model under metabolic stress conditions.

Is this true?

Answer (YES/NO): YES